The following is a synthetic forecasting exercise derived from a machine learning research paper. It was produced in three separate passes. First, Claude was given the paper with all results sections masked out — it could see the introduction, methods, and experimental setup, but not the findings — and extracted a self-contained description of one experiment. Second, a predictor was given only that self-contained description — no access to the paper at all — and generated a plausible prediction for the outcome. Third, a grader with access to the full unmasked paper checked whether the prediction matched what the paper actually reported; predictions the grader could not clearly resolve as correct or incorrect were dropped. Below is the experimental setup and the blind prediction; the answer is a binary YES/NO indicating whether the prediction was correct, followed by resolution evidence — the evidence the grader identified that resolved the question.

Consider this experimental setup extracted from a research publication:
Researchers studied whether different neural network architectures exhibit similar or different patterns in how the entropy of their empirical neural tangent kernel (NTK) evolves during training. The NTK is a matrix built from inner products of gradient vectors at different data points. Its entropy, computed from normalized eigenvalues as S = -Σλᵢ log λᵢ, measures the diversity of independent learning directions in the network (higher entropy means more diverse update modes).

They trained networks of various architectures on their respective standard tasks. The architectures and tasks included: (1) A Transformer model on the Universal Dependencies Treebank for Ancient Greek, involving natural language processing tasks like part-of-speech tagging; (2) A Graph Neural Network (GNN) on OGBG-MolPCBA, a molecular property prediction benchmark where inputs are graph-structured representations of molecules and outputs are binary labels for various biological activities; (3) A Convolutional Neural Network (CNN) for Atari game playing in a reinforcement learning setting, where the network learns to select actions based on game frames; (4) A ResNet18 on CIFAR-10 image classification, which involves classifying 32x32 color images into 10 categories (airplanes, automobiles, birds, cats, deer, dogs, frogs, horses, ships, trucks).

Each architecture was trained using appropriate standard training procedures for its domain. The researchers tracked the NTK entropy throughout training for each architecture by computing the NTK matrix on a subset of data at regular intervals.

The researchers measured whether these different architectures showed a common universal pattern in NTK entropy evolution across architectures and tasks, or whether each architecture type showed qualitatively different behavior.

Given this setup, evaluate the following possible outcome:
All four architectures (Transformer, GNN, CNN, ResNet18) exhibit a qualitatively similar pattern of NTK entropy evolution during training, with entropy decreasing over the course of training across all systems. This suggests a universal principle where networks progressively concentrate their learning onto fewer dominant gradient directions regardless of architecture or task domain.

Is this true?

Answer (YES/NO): NO